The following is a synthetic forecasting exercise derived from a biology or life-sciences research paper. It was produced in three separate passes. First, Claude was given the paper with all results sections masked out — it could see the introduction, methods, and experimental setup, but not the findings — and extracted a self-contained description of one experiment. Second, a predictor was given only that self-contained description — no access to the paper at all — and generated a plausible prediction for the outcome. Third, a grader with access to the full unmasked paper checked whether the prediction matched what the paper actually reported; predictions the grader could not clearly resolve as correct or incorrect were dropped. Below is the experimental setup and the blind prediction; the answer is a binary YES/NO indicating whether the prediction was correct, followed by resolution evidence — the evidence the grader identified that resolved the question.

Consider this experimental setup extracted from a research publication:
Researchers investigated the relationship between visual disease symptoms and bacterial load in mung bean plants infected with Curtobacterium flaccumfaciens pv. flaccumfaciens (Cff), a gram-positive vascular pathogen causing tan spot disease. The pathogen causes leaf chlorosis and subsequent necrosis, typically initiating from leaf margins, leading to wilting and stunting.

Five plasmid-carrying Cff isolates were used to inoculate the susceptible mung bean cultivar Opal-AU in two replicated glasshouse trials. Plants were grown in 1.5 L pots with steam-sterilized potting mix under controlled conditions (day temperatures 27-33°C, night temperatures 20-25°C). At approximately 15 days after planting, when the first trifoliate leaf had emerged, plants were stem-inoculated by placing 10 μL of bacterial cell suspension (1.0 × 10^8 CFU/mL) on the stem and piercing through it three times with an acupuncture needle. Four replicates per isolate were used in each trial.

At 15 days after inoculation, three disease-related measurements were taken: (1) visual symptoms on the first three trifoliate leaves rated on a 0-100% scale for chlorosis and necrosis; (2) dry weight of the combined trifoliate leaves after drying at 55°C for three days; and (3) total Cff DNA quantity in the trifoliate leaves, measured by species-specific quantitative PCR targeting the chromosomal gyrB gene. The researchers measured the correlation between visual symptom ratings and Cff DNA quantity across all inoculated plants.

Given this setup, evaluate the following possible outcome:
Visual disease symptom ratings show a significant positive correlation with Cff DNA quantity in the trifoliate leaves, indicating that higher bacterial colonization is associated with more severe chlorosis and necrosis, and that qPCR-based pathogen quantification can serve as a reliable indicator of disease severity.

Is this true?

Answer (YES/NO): YES